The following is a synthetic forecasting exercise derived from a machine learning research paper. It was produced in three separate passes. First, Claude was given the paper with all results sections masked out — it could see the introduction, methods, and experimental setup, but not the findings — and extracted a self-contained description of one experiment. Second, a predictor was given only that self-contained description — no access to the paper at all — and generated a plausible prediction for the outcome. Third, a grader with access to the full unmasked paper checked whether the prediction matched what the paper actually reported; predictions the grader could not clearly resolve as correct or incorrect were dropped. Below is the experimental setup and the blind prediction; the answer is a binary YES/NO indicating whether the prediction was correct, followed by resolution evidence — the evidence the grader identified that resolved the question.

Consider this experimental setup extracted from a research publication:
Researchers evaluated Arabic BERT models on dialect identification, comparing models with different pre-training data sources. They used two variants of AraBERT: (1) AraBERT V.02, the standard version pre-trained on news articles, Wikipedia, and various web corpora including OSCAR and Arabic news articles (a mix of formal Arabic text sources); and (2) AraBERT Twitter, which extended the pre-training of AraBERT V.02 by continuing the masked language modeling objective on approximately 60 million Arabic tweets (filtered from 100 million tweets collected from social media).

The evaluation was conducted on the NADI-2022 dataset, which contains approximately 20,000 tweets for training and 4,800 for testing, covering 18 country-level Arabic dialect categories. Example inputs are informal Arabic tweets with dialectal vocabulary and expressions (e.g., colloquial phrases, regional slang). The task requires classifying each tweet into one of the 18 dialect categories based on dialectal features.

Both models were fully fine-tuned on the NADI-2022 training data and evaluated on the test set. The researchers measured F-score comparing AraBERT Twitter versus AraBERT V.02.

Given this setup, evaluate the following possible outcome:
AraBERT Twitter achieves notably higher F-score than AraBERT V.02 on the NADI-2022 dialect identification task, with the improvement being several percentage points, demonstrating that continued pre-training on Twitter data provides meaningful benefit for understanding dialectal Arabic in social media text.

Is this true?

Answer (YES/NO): YES